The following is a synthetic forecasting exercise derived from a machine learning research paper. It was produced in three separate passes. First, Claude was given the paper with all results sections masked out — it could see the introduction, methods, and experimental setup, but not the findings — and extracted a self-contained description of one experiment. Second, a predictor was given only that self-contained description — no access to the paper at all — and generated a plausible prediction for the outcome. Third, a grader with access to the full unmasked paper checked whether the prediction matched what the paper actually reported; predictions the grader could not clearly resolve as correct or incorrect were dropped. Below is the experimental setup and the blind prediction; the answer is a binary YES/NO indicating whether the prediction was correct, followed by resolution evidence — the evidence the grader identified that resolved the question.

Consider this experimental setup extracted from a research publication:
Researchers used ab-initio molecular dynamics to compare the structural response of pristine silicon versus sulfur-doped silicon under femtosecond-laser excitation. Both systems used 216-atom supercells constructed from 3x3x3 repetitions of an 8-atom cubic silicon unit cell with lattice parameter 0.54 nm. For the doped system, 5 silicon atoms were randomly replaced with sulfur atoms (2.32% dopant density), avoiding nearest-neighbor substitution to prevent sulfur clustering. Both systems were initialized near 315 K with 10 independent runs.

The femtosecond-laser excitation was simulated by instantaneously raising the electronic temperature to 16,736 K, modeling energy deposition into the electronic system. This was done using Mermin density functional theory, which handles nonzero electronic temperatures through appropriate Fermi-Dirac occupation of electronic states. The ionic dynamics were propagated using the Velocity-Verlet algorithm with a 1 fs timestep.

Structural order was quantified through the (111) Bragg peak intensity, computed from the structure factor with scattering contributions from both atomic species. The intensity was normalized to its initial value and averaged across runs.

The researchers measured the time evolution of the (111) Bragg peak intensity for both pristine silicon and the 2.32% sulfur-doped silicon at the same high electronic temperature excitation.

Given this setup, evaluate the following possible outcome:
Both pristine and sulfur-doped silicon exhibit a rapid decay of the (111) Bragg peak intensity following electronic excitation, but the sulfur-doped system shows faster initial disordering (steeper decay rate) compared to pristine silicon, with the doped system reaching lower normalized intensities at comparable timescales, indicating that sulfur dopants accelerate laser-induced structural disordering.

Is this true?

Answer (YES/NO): NO